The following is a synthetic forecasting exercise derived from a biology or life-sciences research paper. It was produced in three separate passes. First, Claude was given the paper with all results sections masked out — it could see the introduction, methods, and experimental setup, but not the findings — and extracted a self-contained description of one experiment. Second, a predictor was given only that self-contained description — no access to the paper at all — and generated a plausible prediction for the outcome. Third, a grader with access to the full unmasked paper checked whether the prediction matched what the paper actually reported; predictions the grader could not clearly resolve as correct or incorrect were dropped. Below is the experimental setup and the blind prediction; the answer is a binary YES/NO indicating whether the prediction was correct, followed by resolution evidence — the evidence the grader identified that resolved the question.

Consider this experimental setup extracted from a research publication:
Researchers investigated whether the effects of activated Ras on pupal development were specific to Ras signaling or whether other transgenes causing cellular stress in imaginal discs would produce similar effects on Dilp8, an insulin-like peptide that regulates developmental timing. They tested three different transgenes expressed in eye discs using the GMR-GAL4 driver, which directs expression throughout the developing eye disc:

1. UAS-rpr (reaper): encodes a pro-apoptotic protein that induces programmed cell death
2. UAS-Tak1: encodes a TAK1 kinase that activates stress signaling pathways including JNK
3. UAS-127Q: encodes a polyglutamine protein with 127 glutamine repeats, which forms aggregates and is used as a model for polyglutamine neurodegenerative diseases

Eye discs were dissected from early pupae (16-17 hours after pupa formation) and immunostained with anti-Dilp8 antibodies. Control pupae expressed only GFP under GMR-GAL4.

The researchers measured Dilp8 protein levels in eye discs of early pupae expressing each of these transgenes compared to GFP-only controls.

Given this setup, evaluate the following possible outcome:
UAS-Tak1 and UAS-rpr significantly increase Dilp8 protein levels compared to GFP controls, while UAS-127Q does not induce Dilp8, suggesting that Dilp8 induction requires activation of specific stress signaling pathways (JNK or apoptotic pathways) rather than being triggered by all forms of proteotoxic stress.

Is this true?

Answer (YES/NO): YES